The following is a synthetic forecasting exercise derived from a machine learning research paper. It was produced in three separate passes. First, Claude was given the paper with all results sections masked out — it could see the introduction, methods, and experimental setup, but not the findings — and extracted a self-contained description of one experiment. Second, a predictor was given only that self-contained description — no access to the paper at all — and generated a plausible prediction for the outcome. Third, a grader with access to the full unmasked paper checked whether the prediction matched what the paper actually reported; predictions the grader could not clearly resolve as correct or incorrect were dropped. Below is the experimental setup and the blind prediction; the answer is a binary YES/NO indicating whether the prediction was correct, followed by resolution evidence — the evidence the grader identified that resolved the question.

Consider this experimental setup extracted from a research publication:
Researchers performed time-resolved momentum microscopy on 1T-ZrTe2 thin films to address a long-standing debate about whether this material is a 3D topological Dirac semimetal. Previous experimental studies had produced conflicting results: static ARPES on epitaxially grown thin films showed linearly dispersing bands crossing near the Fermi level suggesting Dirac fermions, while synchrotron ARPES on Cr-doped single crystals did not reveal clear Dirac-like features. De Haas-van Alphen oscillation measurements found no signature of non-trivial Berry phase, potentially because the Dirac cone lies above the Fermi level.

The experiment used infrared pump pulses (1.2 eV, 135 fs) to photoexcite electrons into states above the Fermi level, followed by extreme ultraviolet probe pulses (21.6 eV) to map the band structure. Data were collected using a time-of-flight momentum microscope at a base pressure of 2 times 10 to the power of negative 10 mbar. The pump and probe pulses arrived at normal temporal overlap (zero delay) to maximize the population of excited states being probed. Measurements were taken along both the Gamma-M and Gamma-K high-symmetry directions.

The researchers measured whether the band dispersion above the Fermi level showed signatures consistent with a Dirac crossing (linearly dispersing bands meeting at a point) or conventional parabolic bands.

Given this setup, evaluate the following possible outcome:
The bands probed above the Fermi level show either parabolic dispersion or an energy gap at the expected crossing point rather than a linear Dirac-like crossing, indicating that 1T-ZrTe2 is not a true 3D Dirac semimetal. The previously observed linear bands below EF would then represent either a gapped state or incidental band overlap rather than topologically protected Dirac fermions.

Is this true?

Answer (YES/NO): NO